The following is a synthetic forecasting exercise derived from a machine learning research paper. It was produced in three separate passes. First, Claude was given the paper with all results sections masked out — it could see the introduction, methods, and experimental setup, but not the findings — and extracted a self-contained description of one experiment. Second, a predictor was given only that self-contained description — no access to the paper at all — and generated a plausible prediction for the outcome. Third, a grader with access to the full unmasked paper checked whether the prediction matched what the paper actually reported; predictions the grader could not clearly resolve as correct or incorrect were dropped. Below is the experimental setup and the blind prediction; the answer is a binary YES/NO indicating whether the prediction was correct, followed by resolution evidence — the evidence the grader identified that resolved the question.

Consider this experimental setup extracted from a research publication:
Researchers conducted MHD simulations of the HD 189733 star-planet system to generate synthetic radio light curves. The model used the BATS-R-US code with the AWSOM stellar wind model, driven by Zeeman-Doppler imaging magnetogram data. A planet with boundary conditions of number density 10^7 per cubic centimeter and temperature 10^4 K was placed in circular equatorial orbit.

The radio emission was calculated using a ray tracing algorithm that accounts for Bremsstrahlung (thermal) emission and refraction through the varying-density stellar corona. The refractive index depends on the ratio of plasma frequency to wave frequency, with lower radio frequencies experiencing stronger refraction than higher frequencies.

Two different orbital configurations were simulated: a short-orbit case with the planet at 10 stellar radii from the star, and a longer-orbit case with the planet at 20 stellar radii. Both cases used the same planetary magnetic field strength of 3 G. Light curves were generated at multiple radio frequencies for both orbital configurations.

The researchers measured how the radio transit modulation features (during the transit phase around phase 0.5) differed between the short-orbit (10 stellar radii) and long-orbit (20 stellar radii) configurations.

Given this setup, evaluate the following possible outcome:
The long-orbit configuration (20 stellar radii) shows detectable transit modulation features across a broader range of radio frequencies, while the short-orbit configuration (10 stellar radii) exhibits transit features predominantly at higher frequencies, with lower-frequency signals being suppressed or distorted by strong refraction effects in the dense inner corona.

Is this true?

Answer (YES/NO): NO